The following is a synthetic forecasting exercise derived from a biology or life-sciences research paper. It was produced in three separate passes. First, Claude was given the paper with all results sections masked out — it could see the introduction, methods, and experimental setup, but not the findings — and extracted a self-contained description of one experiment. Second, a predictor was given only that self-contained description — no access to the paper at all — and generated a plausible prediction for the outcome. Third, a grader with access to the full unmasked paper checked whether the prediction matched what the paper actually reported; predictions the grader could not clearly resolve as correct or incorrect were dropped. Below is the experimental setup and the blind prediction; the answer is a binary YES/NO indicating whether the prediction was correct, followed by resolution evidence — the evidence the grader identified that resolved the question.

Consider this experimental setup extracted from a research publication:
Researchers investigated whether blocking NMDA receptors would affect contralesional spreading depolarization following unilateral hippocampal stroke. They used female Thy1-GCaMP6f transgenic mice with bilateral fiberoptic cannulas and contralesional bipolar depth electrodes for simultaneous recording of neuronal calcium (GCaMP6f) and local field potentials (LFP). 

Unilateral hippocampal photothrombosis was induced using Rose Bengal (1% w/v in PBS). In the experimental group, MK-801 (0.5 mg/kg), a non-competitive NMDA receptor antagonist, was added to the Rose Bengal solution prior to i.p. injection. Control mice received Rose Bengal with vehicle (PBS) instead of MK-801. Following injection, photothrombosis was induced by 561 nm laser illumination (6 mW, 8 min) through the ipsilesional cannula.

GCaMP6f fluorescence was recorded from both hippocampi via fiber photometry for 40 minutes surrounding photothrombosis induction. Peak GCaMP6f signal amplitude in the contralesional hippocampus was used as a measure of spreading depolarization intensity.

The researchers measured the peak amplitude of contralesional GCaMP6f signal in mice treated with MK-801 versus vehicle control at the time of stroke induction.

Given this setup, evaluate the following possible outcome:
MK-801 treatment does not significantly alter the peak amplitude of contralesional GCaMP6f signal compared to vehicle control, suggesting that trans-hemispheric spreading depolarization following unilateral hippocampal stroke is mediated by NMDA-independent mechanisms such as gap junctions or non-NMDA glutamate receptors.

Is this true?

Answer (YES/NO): NO